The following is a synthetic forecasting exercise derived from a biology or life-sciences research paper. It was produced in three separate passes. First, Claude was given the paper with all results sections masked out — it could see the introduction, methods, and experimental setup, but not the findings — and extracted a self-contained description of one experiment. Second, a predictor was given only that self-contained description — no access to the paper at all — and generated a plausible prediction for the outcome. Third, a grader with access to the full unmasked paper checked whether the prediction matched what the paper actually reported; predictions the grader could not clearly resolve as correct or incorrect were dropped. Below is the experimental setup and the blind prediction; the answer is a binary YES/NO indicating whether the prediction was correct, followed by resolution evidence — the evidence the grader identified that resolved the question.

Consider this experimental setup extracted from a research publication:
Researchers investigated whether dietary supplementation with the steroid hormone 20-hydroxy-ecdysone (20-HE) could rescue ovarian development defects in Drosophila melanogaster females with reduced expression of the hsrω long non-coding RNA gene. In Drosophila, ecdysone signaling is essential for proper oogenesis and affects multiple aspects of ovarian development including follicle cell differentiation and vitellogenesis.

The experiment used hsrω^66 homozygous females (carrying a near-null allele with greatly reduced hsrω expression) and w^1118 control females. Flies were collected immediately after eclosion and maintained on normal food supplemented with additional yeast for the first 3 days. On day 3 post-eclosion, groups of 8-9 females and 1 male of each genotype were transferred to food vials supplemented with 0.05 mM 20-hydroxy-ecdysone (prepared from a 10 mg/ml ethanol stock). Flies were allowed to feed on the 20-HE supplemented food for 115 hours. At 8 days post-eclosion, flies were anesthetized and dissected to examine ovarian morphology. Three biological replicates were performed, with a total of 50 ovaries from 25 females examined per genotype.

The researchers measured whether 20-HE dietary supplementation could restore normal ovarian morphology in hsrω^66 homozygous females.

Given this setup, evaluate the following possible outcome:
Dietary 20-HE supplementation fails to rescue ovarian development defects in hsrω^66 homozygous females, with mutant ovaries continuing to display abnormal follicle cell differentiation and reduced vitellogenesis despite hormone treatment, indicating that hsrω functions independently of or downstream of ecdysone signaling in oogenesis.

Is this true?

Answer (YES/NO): NO